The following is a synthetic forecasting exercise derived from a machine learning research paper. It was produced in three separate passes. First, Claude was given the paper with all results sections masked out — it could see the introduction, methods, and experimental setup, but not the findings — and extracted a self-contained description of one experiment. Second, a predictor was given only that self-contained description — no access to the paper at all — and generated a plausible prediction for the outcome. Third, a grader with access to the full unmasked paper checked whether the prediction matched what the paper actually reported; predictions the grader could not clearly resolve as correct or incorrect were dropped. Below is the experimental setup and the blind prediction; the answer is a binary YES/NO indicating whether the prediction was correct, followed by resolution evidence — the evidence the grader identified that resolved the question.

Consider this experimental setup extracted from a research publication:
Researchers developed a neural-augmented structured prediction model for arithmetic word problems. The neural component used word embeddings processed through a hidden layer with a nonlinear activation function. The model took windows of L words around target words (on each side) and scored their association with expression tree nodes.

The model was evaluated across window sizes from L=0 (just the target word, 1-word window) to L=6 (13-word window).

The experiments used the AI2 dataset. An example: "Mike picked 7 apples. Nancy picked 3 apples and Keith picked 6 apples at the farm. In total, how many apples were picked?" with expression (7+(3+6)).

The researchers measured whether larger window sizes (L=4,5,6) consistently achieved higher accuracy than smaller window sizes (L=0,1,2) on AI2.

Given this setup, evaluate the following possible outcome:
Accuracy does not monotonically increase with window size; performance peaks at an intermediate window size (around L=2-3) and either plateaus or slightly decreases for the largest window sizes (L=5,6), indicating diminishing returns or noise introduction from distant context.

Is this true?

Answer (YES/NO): NO